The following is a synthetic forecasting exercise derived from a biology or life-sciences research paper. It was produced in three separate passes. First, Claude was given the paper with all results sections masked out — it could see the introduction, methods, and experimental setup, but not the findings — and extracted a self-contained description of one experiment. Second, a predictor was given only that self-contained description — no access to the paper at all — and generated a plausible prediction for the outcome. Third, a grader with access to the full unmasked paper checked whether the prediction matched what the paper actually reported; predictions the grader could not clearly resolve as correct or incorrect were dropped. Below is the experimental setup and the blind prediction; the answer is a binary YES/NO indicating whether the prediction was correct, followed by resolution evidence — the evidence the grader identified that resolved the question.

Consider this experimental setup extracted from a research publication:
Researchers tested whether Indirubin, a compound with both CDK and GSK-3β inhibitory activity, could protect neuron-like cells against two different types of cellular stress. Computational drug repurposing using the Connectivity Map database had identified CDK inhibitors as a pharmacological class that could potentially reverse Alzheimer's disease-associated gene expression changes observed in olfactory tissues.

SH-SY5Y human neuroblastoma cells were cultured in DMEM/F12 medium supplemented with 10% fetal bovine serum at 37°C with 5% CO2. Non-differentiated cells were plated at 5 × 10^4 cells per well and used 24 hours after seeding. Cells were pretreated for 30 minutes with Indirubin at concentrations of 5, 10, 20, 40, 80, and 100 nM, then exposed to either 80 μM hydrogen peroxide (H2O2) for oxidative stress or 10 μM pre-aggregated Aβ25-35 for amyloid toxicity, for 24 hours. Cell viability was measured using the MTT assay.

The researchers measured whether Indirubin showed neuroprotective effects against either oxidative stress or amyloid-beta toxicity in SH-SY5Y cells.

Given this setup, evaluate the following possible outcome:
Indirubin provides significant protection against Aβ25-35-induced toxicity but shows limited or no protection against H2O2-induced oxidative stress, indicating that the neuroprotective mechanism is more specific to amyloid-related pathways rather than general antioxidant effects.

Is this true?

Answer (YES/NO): NO